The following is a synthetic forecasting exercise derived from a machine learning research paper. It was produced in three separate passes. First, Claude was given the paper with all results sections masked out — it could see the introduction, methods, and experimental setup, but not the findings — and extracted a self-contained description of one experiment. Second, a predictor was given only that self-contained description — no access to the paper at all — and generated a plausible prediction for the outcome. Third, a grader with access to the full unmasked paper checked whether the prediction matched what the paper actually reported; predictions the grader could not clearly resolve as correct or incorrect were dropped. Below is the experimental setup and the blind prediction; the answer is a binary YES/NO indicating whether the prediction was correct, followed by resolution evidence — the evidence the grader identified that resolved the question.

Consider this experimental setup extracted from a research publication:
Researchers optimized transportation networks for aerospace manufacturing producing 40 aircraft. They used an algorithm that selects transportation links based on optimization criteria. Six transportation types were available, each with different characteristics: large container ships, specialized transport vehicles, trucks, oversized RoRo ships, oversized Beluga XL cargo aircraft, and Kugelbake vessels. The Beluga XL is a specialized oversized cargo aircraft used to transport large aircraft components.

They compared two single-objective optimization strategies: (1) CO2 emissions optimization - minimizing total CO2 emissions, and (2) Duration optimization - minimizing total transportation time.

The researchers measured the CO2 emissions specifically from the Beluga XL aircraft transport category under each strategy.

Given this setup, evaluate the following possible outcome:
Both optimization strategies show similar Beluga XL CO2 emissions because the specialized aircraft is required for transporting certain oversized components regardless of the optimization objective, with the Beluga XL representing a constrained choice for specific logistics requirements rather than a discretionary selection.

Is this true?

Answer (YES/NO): NO